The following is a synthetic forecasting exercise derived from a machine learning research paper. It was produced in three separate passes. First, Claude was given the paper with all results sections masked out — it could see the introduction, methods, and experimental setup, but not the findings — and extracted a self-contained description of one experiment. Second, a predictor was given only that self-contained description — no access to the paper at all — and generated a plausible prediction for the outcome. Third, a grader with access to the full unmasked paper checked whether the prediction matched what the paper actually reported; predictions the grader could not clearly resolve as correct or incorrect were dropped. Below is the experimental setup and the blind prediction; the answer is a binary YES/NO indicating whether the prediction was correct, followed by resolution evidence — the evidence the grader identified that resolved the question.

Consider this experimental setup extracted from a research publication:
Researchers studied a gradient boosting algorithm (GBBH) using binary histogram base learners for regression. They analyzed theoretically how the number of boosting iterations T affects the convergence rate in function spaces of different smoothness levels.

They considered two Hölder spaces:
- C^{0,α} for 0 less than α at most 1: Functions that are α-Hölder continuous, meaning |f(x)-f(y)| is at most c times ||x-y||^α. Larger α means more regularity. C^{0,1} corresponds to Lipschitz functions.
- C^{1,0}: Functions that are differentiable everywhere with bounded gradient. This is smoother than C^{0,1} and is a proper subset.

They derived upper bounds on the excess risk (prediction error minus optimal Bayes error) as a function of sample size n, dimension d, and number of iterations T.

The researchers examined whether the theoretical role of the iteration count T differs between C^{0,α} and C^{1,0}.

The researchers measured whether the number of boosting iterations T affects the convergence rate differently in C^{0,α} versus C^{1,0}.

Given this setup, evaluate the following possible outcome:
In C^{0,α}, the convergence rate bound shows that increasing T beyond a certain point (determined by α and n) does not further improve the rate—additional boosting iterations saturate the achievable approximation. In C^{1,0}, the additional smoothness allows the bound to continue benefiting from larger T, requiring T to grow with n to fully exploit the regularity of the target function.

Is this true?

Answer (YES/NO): NO